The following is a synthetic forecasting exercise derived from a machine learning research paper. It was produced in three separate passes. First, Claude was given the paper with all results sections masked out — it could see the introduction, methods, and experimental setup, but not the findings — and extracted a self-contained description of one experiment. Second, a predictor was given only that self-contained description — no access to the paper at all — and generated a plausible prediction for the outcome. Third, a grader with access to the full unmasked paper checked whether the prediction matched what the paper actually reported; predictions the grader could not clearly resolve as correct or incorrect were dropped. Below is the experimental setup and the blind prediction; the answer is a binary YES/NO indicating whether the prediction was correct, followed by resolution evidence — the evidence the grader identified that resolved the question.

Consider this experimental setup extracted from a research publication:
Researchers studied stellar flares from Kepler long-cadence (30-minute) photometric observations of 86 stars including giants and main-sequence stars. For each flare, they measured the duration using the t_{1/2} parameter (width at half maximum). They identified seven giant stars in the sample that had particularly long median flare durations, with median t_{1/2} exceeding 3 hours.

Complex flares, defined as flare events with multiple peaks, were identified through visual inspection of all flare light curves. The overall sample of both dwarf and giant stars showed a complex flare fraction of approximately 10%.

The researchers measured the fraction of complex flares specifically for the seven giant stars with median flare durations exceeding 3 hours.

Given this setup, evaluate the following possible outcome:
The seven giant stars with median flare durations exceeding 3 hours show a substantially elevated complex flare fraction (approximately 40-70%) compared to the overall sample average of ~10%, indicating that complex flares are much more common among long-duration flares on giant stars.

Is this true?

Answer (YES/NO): NO